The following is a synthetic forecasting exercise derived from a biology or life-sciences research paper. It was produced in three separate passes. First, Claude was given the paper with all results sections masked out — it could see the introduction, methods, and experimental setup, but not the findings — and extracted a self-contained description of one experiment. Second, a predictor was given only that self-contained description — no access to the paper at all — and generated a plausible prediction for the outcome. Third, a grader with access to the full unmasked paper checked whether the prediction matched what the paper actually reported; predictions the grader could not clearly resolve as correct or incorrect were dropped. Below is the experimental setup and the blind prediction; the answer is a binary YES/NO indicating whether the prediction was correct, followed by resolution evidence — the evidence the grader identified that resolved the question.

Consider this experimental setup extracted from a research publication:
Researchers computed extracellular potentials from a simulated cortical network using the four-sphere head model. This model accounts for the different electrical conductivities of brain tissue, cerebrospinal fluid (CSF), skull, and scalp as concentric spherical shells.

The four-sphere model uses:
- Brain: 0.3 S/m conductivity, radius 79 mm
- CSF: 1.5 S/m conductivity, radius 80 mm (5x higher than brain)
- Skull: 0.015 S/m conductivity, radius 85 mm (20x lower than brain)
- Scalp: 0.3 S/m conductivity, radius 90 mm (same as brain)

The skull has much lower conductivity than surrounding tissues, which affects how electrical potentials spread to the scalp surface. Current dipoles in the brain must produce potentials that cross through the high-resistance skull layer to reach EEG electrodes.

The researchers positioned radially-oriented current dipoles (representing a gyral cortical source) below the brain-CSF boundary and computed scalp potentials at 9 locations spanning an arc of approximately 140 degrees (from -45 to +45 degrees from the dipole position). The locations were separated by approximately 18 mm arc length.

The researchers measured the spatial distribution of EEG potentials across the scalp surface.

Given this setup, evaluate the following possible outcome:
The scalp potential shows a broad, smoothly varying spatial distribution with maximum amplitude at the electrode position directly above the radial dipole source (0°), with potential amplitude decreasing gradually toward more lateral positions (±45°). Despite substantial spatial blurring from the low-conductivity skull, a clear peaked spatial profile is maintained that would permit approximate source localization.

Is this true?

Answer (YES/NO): NO